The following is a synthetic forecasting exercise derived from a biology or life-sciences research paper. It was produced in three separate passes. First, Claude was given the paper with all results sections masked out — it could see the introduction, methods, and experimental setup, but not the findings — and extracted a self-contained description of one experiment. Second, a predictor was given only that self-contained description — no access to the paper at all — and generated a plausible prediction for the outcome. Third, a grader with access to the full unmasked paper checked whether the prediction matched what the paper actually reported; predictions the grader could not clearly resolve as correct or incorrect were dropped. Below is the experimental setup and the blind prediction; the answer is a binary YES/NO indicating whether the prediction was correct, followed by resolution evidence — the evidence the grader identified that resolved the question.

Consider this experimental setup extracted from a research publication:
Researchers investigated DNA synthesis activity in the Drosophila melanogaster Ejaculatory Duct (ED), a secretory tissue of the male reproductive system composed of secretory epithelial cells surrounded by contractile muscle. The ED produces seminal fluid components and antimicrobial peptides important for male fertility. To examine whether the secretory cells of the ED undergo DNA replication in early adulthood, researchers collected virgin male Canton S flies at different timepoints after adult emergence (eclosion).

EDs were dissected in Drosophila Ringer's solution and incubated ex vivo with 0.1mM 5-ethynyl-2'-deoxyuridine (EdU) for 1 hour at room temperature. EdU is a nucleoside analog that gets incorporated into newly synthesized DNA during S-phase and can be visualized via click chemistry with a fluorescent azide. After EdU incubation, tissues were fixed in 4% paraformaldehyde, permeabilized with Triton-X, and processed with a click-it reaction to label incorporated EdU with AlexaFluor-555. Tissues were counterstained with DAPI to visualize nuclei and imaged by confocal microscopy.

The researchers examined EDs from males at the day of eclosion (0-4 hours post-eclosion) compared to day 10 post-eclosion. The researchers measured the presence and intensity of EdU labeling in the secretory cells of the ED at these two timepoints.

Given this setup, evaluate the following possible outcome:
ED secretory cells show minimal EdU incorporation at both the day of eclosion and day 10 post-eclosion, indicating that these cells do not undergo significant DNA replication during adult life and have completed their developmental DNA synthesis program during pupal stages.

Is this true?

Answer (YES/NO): NO